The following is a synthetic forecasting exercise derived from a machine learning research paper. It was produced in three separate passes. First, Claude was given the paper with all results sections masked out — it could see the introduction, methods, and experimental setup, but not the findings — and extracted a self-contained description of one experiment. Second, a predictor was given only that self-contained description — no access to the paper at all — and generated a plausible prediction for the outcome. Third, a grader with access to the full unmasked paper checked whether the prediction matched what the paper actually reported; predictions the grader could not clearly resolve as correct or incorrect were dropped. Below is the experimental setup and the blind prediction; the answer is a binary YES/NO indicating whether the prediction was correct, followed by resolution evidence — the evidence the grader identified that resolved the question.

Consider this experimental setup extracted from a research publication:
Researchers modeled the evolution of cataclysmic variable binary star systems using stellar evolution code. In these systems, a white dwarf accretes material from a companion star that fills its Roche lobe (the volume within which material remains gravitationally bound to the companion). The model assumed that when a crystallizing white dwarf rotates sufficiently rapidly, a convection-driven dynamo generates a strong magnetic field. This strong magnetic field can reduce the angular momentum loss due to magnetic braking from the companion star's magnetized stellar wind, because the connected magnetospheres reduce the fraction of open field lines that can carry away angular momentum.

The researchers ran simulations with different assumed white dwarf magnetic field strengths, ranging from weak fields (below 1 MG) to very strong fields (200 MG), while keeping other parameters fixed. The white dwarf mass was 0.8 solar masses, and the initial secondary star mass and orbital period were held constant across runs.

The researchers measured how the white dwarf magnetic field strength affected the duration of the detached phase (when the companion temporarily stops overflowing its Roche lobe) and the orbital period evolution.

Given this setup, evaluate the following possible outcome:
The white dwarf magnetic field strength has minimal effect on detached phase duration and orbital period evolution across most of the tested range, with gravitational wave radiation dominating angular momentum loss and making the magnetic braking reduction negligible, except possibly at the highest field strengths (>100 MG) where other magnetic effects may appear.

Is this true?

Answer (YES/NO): NO